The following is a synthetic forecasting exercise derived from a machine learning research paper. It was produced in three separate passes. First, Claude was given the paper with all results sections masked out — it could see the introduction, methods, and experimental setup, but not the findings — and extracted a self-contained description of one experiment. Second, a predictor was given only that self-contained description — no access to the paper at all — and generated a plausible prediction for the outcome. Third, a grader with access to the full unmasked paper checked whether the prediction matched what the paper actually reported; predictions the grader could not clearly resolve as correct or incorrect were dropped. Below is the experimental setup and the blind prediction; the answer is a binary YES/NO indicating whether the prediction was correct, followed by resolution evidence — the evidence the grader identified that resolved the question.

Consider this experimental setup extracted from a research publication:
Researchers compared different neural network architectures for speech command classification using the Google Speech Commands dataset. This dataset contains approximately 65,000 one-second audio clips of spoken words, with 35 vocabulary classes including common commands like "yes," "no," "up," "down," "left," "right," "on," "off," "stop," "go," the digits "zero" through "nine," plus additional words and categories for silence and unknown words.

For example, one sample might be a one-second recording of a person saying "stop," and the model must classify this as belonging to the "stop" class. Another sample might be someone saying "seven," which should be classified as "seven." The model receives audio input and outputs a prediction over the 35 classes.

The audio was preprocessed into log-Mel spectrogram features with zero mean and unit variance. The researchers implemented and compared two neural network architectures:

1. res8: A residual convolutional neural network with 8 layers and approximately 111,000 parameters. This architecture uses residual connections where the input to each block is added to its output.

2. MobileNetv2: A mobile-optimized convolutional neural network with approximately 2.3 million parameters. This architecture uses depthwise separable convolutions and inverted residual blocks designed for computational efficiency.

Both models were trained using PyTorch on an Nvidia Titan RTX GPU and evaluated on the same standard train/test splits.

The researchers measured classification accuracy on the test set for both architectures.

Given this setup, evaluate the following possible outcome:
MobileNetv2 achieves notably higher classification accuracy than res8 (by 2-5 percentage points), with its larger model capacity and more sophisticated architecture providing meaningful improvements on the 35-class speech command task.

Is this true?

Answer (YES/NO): NO